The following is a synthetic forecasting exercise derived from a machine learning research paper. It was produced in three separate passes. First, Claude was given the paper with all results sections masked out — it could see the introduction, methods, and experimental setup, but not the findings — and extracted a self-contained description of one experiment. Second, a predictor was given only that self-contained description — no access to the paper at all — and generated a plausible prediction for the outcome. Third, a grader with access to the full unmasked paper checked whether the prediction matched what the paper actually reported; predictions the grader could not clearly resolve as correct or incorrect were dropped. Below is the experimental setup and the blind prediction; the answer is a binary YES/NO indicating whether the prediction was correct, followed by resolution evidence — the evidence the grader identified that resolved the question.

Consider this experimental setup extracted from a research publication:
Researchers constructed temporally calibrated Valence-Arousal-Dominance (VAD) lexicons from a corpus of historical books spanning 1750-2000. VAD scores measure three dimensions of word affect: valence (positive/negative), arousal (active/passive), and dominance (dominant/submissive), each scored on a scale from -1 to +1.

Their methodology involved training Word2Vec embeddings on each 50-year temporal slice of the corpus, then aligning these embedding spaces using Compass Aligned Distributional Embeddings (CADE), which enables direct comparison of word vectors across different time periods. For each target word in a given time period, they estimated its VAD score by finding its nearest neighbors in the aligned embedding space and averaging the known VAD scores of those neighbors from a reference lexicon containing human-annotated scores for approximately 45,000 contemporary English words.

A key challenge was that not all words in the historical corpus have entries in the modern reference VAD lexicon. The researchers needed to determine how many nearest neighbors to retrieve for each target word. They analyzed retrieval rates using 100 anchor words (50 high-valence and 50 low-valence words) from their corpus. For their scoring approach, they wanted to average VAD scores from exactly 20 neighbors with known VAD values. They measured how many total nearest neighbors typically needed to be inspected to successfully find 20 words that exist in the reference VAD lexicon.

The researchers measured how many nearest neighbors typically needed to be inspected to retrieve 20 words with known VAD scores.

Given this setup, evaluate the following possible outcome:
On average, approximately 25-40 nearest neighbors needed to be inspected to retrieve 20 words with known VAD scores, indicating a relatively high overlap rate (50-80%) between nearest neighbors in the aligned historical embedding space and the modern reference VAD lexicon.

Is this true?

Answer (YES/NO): NO